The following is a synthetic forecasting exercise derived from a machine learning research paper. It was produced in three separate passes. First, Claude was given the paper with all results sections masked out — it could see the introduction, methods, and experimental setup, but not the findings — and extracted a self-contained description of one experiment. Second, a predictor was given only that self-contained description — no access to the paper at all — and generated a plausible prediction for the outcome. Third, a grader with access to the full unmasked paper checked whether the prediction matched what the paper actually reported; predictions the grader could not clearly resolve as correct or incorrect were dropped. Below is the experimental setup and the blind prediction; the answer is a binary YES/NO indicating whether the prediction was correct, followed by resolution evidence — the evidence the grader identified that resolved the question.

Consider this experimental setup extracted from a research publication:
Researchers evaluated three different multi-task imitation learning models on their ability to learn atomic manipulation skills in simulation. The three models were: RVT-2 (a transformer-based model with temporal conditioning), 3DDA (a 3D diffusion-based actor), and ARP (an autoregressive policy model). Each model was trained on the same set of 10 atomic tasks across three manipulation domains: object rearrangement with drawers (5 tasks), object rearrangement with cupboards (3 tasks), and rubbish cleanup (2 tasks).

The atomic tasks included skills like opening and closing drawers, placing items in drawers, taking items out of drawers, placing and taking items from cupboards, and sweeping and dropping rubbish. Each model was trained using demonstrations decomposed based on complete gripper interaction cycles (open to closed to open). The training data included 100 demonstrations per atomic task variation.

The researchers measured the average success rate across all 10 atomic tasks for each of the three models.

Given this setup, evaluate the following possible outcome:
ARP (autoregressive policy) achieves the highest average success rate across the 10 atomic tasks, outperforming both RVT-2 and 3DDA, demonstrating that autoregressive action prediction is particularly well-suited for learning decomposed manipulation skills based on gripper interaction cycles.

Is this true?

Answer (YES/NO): NO